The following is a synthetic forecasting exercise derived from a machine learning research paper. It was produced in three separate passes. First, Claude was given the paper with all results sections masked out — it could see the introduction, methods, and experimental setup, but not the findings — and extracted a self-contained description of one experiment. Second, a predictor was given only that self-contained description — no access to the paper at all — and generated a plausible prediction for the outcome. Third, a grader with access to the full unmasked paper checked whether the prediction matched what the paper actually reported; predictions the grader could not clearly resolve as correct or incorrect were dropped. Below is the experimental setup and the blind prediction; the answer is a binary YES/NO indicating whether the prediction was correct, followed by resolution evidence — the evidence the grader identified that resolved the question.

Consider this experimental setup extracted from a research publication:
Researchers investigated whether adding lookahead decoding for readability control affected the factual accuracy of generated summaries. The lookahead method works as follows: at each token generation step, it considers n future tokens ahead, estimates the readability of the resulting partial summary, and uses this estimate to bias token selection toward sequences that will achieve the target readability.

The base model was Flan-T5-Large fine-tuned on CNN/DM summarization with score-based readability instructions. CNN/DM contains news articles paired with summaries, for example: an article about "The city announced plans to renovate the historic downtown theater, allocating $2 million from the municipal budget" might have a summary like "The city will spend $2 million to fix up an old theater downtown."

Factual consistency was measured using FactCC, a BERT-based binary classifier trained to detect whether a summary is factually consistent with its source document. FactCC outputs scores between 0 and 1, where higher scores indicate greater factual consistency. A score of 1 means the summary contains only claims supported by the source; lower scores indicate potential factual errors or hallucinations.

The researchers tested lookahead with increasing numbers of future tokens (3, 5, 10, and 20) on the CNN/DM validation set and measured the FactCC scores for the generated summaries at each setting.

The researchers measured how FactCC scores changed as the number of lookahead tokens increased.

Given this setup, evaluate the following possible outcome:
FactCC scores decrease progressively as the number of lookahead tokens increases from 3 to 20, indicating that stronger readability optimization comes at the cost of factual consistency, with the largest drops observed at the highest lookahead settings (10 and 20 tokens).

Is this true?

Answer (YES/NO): NO